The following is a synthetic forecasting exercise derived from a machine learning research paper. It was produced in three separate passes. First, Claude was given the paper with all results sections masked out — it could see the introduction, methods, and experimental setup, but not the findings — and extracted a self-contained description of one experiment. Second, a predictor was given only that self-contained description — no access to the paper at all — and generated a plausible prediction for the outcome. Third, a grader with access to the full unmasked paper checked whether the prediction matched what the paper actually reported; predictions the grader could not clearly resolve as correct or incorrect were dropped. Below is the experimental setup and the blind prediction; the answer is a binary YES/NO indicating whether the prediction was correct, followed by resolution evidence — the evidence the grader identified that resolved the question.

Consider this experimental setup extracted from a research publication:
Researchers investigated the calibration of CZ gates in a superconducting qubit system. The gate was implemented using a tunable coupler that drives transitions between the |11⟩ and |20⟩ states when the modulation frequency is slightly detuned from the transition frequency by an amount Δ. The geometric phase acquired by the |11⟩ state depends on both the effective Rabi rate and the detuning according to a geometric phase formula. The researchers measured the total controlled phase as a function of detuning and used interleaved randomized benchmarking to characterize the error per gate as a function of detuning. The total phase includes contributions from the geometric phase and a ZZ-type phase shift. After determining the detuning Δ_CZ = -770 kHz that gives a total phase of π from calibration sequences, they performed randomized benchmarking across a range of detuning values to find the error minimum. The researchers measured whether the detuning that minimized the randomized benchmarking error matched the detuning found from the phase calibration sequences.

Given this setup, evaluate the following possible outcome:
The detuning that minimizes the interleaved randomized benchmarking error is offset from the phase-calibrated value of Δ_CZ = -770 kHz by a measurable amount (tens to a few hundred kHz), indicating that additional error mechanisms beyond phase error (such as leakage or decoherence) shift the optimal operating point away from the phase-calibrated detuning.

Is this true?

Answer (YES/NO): YES